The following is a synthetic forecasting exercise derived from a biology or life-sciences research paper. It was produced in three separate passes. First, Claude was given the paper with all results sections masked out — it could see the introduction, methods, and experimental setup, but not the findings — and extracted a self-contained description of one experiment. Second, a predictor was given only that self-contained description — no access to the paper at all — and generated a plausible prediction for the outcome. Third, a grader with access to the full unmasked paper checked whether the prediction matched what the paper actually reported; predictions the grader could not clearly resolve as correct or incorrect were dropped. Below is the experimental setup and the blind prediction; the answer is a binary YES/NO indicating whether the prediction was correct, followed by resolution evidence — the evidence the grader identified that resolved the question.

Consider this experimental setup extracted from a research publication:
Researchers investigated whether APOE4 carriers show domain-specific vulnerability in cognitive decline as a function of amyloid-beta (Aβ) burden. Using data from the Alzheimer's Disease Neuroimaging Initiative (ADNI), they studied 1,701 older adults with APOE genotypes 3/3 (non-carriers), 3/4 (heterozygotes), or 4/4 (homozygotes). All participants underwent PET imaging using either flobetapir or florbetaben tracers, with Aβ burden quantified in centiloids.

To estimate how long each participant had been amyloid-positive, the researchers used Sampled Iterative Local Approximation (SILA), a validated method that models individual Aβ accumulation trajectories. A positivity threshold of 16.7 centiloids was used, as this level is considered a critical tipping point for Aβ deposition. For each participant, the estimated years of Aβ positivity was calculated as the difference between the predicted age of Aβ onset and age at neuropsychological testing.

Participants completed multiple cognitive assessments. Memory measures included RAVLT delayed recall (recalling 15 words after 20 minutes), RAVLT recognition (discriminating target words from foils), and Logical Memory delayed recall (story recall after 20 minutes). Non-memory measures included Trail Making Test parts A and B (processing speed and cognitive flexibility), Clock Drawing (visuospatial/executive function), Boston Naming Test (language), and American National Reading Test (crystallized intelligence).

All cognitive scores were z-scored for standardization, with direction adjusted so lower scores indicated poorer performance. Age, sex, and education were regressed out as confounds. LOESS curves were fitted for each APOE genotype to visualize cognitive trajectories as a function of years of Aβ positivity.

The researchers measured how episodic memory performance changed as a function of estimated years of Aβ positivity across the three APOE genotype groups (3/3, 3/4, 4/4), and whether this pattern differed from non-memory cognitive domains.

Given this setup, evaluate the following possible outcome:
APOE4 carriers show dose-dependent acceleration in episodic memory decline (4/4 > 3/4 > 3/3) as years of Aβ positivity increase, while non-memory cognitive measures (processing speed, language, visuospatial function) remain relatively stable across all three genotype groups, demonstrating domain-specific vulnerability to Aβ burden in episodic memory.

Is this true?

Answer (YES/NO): YES